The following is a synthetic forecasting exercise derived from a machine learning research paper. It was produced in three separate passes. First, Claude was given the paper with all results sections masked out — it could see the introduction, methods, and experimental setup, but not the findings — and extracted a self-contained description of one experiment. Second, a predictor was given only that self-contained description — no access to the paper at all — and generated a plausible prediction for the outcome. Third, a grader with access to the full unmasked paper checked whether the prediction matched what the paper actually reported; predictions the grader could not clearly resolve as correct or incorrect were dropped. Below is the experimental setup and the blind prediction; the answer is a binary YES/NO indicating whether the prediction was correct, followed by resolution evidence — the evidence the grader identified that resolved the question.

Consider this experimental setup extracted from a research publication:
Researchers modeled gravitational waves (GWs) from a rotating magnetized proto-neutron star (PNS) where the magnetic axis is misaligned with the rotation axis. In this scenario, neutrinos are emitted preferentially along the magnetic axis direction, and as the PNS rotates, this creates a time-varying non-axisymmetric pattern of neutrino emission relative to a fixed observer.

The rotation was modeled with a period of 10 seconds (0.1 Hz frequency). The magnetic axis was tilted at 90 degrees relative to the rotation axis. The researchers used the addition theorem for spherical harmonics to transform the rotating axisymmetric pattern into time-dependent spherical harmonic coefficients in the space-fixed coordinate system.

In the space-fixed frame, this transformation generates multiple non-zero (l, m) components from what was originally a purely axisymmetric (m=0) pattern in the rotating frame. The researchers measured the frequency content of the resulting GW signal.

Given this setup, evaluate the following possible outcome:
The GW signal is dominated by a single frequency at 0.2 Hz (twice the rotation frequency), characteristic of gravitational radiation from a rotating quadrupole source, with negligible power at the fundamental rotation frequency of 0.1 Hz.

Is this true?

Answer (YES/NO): NO